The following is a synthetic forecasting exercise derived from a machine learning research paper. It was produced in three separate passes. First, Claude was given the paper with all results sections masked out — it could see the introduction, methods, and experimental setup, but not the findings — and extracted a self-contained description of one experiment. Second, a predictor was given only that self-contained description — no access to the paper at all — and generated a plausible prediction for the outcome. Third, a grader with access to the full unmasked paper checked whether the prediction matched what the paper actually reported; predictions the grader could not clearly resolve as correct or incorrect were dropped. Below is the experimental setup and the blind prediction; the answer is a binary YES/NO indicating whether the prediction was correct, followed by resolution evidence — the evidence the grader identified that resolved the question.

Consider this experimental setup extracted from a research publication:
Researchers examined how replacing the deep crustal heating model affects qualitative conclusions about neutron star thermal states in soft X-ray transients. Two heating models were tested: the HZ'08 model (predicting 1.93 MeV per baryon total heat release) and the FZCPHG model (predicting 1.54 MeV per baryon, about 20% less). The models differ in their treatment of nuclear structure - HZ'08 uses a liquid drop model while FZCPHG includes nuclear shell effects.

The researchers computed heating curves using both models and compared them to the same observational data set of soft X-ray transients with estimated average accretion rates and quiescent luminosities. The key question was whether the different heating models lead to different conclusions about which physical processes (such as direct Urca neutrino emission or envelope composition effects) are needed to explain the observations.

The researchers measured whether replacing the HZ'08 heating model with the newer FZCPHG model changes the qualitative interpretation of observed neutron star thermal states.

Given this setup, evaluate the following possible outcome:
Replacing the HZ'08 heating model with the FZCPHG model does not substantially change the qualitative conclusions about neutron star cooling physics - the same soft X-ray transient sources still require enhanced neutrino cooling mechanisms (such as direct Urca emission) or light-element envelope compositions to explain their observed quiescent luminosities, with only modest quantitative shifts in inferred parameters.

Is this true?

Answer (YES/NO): YES